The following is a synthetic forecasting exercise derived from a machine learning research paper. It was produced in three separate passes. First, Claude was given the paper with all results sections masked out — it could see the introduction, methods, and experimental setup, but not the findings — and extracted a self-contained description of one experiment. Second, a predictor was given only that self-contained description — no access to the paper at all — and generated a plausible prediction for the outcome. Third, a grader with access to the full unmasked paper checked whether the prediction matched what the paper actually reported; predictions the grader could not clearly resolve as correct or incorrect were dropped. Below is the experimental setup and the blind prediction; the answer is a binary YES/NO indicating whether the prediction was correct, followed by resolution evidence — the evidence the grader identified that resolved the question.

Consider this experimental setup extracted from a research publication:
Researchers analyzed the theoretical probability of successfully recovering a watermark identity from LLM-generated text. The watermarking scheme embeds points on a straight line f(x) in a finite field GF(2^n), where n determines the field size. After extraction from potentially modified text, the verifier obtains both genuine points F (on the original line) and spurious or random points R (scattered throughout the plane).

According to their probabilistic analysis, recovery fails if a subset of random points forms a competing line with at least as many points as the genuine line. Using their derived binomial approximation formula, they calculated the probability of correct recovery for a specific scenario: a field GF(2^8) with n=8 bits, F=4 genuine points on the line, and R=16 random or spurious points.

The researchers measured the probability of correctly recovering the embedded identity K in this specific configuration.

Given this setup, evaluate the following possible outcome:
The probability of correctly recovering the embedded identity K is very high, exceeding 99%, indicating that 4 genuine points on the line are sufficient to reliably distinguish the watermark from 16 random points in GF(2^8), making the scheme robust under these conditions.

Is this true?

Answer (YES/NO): NO